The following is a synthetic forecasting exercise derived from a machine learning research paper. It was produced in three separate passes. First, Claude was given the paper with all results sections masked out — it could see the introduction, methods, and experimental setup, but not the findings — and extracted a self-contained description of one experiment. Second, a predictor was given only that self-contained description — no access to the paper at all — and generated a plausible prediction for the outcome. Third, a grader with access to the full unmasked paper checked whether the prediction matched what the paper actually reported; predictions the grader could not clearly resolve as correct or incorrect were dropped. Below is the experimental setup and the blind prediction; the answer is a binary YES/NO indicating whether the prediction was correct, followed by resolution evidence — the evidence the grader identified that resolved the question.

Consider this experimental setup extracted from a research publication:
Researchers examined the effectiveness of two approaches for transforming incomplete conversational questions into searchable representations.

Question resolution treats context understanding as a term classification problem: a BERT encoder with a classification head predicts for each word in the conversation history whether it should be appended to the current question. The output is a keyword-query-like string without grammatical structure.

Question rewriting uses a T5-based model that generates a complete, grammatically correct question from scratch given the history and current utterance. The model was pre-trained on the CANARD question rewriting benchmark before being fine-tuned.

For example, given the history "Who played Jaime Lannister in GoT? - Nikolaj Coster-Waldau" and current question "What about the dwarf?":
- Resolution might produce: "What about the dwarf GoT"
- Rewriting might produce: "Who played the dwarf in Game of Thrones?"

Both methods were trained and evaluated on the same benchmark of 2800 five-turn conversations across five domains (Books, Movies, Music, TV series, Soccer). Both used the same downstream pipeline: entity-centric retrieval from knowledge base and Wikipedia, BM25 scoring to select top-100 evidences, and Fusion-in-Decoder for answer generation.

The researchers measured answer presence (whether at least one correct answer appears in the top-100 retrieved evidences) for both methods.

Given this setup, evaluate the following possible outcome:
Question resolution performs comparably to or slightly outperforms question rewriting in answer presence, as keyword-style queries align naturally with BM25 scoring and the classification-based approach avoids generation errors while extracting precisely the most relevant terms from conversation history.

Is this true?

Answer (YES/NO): NO